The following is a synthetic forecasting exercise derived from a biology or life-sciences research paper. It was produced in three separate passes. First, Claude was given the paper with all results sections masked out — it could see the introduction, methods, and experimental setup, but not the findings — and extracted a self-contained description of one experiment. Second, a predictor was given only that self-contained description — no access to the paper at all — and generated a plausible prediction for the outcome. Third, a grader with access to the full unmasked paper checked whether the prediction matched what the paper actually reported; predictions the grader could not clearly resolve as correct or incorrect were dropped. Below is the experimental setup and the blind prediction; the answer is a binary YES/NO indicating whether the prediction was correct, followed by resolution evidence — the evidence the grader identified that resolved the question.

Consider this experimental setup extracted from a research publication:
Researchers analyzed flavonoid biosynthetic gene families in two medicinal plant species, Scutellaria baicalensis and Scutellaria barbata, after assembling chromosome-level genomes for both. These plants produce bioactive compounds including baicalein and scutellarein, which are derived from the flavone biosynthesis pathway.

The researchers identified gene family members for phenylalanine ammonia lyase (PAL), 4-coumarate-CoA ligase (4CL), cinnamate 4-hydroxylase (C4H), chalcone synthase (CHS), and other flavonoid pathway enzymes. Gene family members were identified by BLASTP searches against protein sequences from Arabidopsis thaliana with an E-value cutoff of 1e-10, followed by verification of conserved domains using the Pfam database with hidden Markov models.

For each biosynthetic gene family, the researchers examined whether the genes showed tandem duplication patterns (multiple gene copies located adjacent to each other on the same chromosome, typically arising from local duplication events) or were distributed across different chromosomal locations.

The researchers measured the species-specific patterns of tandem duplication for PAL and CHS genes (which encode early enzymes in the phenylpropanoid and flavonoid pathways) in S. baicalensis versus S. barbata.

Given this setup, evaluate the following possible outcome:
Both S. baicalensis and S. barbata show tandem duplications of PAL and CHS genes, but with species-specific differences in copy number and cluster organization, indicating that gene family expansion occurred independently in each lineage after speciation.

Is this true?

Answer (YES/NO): NO